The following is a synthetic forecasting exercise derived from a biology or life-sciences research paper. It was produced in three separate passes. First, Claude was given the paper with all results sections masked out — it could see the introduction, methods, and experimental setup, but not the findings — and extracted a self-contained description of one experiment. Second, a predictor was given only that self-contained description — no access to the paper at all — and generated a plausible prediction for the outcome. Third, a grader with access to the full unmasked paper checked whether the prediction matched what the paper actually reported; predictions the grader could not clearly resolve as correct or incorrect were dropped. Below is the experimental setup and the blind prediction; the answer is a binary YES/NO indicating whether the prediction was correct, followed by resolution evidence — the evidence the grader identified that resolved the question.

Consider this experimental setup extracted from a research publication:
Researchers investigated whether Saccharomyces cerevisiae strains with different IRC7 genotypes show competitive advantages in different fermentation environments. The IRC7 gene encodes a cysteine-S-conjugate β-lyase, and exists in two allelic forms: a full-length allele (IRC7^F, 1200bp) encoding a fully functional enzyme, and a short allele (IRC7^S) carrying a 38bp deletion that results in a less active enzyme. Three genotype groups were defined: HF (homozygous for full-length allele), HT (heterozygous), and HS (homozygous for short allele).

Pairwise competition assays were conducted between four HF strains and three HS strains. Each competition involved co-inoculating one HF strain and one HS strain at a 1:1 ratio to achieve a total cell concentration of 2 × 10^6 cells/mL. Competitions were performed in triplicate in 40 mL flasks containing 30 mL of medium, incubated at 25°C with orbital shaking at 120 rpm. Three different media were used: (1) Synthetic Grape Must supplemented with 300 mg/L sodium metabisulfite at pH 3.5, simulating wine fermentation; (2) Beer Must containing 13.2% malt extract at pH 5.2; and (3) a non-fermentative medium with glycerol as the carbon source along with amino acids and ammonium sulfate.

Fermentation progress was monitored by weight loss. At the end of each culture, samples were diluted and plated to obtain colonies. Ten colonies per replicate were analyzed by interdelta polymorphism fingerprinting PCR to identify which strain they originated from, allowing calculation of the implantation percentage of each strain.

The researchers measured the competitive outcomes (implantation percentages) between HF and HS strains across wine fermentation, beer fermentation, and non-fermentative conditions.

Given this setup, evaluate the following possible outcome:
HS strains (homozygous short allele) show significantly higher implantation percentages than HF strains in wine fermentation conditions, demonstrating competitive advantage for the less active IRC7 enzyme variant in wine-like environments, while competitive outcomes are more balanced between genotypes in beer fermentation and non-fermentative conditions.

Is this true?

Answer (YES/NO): NO